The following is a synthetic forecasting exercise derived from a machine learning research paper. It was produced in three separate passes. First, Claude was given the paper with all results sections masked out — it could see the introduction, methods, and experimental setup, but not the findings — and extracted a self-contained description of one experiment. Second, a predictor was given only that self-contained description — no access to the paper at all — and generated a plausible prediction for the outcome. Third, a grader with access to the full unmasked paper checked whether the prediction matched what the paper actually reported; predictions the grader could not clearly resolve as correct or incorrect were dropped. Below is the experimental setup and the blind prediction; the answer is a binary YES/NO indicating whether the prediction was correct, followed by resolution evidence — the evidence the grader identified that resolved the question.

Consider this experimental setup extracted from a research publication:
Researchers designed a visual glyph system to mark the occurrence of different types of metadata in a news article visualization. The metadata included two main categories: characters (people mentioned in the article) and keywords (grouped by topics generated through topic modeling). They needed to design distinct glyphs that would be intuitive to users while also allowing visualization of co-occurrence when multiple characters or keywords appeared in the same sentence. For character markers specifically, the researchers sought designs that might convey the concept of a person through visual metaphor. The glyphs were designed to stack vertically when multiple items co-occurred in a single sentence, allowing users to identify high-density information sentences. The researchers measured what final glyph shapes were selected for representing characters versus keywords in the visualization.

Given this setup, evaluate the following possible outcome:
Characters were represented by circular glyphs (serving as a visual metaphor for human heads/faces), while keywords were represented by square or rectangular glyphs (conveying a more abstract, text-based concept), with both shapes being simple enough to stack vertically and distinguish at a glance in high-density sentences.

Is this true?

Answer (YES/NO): NO